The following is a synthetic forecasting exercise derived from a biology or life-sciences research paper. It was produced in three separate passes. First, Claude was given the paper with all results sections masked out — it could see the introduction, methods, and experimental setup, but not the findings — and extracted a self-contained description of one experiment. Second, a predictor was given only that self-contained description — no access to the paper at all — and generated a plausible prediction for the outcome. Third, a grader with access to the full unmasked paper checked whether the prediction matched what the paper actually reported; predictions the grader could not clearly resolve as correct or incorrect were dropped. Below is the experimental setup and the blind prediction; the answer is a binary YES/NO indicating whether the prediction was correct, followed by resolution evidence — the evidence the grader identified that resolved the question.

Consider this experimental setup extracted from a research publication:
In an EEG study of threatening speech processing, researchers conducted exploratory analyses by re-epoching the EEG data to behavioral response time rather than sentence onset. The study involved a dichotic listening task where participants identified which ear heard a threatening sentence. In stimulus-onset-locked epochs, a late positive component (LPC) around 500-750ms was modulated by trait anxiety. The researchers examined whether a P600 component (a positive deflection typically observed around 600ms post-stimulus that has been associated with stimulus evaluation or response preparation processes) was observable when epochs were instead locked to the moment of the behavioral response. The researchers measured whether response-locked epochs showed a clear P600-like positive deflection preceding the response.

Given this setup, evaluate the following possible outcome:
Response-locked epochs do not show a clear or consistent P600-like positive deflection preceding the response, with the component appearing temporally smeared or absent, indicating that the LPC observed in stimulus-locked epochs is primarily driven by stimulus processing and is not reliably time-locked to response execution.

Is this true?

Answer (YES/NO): NO